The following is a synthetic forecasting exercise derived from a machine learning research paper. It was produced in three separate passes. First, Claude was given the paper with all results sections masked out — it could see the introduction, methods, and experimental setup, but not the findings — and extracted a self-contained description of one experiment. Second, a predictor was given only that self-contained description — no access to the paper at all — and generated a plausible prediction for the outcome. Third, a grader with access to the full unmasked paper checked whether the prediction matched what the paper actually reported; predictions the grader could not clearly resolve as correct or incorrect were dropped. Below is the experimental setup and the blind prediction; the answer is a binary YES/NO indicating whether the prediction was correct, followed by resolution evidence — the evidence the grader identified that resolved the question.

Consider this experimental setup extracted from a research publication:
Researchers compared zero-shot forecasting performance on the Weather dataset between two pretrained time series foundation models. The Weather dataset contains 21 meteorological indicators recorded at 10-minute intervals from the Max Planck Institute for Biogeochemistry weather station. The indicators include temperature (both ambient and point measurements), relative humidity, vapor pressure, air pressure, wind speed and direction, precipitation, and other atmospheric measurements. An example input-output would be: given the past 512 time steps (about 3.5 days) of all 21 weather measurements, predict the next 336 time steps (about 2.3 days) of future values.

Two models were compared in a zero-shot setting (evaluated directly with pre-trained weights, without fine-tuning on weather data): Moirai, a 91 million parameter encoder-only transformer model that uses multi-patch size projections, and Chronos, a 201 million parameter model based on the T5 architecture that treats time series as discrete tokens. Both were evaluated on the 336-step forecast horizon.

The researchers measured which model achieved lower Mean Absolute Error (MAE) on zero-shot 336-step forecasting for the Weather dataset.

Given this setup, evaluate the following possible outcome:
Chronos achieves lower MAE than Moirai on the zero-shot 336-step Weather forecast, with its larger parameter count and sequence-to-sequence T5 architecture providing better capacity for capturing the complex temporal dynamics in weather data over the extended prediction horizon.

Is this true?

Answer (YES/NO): NO